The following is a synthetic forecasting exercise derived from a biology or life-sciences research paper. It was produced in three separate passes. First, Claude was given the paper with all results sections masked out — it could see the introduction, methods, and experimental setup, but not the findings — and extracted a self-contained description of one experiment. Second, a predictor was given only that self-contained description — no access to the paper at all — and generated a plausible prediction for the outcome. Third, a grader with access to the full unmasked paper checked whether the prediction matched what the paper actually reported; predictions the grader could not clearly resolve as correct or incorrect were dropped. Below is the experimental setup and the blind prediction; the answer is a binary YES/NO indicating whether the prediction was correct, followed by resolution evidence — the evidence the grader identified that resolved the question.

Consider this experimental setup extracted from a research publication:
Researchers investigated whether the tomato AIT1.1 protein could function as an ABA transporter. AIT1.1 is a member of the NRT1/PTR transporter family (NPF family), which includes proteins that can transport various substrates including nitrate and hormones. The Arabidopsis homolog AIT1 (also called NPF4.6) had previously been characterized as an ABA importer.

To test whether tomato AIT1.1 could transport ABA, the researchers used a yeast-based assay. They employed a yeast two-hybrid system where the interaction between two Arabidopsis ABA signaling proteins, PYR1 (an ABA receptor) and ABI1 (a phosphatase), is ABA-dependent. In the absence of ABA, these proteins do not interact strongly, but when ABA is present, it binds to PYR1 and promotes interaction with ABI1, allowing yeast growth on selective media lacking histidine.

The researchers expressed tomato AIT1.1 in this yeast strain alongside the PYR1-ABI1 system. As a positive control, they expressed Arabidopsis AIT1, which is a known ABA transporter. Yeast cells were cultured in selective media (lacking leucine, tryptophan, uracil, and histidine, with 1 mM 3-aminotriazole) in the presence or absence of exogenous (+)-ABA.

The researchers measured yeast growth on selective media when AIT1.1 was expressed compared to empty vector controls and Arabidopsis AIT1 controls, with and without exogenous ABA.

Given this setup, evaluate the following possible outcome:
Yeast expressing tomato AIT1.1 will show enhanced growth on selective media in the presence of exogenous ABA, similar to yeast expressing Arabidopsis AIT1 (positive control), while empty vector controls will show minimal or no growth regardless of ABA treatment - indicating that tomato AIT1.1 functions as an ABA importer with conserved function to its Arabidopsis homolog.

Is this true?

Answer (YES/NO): YES